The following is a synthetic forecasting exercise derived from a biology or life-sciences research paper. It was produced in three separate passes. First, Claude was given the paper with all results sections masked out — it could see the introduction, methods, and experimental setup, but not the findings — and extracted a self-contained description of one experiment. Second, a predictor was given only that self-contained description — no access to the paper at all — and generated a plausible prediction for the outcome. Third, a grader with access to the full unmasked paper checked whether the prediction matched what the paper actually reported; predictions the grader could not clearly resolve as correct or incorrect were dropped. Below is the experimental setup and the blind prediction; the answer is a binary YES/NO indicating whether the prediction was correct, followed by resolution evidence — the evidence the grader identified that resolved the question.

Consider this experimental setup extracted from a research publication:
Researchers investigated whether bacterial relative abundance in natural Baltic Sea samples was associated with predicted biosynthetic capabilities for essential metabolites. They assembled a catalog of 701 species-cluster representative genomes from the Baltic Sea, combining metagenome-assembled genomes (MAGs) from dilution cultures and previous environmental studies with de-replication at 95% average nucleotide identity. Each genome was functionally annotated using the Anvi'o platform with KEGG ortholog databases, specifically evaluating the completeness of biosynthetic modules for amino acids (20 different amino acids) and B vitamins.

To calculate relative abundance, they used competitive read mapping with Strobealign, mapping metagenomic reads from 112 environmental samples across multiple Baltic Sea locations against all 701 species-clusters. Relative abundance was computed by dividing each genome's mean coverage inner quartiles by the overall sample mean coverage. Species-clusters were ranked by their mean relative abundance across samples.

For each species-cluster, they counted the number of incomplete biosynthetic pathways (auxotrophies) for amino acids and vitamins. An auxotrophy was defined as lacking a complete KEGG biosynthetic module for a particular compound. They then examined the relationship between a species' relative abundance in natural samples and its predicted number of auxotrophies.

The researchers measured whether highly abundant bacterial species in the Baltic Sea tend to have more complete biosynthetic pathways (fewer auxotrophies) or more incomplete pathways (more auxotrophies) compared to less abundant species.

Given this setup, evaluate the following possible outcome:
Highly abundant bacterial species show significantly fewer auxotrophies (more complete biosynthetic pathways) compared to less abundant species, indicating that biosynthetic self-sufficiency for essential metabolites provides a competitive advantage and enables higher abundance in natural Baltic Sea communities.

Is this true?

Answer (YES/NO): NO